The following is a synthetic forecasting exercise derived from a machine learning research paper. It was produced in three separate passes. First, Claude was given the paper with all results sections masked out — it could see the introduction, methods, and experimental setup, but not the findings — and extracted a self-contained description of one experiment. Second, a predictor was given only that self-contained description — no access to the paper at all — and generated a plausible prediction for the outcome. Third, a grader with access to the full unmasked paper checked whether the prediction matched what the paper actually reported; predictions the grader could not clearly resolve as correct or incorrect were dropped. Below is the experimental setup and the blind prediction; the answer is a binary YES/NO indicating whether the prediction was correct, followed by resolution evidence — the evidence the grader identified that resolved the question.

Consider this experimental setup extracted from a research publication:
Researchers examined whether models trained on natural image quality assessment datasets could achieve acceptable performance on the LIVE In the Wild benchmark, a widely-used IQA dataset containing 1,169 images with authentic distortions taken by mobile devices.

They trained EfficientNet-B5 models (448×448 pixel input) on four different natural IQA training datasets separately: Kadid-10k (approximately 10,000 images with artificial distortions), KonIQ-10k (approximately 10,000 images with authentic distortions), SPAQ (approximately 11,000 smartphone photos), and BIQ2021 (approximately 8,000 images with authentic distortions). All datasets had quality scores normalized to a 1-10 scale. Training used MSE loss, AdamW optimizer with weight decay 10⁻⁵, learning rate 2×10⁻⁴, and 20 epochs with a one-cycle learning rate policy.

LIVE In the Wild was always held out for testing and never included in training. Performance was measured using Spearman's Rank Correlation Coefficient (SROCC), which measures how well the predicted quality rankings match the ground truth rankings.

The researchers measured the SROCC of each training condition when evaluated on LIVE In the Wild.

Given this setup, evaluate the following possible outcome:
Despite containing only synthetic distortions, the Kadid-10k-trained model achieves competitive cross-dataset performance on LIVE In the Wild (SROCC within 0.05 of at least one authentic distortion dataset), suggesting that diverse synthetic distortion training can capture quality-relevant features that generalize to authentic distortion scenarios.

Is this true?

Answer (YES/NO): NO